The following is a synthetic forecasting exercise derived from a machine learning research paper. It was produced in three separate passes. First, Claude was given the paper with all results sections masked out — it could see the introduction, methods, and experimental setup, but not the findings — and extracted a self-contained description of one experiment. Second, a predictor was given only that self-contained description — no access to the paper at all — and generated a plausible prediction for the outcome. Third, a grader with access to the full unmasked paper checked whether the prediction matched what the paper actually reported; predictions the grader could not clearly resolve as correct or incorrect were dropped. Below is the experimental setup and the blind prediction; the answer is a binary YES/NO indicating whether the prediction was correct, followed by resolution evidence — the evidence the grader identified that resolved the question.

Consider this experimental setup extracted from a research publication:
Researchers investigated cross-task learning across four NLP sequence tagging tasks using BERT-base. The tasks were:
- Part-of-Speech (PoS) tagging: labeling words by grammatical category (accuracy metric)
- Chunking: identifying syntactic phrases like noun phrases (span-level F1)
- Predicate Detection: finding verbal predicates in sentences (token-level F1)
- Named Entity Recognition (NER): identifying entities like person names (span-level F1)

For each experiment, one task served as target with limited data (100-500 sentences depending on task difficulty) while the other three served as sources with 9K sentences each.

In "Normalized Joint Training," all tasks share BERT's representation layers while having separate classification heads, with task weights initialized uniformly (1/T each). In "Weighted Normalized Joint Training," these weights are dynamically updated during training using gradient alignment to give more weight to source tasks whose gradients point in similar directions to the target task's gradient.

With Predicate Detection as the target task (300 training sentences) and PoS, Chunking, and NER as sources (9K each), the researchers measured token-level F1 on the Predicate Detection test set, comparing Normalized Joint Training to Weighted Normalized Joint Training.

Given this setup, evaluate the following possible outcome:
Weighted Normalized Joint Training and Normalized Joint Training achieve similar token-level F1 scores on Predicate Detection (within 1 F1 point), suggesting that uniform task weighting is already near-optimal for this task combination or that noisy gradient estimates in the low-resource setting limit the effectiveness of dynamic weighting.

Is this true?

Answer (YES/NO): YES